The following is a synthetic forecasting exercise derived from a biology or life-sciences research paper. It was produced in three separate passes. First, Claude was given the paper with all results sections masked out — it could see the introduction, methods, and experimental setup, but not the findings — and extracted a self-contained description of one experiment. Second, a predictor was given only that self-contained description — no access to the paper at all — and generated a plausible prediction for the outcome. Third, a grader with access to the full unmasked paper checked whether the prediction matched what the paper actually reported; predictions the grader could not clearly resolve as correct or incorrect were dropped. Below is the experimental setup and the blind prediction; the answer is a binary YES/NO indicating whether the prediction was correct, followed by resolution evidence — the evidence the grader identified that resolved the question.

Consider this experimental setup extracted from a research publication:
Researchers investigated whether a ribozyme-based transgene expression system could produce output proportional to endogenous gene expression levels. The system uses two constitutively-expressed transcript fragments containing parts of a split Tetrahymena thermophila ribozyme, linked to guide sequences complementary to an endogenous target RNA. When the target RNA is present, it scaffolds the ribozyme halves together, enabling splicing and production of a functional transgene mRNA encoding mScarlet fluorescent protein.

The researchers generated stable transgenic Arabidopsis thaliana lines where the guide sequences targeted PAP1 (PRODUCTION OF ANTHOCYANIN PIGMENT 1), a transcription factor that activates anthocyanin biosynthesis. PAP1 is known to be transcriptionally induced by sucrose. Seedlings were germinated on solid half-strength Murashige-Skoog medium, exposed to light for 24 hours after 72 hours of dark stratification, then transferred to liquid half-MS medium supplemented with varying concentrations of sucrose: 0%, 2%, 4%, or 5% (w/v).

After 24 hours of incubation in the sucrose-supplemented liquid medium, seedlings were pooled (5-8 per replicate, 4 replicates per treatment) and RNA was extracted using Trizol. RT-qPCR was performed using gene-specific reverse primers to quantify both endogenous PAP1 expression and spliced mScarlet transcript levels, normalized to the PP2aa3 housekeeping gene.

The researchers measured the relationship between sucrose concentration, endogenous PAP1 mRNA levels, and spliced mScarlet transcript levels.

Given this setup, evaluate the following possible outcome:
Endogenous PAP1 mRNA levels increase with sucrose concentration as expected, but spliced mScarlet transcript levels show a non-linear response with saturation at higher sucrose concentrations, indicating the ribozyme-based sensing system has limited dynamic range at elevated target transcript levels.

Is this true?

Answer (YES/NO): NO